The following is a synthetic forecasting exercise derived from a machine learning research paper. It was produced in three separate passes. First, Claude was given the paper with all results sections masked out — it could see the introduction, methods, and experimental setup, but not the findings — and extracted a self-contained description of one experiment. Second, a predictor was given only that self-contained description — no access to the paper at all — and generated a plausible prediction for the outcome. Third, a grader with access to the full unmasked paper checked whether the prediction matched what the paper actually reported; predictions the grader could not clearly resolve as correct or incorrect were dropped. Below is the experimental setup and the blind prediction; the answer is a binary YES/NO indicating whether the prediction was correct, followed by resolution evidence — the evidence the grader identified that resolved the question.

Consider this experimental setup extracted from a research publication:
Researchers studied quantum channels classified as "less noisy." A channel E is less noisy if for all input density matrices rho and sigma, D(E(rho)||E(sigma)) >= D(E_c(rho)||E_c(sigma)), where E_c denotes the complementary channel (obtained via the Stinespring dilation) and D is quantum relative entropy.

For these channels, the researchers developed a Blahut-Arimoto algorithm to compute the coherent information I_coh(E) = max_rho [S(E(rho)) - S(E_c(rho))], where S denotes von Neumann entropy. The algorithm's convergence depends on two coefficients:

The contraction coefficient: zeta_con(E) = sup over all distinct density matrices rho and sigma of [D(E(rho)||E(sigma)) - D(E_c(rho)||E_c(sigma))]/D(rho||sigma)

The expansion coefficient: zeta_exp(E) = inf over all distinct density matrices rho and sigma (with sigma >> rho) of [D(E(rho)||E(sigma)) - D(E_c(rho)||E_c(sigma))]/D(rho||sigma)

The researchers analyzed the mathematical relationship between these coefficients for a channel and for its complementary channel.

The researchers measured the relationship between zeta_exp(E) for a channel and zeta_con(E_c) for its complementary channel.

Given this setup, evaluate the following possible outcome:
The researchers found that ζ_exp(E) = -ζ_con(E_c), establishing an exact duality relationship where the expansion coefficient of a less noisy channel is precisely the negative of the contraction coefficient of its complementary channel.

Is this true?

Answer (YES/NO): YES